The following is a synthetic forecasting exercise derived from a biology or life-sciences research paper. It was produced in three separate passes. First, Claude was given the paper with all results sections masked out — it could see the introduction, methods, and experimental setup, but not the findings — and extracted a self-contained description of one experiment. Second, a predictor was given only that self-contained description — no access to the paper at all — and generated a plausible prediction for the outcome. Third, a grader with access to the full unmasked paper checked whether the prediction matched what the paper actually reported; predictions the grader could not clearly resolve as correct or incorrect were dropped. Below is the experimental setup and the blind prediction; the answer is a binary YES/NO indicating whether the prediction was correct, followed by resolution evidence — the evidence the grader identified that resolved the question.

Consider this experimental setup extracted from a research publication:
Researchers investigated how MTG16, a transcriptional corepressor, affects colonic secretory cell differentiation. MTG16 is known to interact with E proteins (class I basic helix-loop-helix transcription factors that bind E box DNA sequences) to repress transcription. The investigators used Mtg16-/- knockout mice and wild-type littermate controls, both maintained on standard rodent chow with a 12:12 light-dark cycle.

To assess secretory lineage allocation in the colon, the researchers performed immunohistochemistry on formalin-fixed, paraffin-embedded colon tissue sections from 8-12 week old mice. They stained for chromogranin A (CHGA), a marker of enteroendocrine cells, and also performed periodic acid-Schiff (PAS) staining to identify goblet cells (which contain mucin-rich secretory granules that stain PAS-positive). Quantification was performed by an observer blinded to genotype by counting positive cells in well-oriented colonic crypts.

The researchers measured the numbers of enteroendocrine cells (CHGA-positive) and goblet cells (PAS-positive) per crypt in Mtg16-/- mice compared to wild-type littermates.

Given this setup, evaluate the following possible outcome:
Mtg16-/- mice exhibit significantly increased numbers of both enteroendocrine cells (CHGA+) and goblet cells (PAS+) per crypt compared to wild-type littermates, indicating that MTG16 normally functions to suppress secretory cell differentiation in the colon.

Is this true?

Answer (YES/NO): NO